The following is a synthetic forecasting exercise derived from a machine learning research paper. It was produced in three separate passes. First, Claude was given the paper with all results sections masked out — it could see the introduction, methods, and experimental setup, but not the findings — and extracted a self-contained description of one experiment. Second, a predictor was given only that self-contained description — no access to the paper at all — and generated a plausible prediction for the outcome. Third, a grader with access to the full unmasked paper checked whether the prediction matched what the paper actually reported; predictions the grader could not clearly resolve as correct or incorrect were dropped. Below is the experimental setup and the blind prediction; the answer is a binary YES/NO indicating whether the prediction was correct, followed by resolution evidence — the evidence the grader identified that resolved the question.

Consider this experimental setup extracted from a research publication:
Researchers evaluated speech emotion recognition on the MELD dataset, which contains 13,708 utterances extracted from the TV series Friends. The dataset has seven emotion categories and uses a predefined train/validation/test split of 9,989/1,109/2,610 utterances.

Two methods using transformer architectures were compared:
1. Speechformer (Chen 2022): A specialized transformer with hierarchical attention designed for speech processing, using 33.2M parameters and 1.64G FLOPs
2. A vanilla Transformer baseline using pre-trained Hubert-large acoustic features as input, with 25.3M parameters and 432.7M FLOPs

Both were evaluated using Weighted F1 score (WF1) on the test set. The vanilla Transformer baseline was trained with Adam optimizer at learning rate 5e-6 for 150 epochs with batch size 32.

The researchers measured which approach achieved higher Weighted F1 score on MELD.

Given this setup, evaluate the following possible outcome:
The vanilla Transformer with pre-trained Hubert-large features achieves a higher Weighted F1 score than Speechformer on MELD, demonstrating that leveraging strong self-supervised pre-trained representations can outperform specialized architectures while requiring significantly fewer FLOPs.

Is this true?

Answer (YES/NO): YES